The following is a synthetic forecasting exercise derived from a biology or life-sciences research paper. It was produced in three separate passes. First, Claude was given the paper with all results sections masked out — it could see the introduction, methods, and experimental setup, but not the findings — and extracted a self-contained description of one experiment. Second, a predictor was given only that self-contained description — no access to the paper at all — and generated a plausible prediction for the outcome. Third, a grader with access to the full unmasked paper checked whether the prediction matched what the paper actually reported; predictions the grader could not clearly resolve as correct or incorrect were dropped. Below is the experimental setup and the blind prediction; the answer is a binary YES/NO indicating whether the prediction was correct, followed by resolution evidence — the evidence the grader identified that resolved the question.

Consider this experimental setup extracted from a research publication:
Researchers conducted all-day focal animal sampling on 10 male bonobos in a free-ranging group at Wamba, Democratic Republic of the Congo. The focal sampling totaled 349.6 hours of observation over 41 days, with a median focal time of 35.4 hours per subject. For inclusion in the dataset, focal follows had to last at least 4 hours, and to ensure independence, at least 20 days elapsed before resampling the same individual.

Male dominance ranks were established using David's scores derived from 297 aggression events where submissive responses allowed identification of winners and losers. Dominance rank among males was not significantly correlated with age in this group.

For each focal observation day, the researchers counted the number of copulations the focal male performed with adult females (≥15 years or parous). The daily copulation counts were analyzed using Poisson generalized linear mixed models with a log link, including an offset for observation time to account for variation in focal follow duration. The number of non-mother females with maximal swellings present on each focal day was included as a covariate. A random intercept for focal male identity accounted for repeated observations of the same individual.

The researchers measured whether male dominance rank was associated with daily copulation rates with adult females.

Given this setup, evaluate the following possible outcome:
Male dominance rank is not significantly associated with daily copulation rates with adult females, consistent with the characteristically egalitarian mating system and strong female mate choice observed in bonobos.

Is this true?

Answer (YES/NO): YES